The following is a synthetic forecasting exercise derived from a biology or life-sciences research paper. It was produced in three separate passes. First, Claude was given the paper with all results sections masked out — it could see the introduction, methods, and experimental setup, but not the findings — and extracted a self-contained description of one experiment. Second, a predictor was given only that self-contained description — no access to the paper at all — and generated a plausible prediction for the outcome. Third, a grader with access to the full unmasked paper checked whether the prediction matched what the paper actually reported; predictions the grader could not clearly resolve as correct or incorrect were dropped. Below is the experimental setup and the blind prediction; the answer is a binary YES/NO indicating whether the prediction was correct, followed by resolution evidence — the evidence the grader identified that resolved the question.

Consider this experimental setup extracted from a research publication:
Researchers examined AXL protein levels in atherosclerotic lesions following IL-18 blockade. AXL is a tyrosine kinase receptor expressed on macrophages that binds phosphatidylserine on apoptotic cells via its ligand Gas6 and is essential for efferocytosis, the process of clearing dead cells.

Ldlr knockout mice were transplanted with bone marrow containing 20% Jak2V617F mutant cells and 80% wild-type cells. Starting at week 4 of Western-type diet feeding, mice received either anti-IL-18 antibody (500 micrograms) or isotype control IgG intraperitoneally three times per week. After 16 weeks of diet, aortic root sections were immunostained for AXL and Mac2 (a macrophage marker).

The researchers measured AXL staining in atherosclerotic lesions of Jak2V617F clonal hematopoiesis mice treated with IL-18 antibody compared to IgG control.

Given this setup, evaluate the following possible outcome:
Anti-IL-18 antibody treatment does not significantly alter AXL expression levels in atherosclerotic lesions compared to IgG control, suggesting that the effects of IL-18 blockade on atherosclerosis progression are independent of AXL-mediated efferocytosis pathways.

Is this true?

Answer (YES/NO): NO